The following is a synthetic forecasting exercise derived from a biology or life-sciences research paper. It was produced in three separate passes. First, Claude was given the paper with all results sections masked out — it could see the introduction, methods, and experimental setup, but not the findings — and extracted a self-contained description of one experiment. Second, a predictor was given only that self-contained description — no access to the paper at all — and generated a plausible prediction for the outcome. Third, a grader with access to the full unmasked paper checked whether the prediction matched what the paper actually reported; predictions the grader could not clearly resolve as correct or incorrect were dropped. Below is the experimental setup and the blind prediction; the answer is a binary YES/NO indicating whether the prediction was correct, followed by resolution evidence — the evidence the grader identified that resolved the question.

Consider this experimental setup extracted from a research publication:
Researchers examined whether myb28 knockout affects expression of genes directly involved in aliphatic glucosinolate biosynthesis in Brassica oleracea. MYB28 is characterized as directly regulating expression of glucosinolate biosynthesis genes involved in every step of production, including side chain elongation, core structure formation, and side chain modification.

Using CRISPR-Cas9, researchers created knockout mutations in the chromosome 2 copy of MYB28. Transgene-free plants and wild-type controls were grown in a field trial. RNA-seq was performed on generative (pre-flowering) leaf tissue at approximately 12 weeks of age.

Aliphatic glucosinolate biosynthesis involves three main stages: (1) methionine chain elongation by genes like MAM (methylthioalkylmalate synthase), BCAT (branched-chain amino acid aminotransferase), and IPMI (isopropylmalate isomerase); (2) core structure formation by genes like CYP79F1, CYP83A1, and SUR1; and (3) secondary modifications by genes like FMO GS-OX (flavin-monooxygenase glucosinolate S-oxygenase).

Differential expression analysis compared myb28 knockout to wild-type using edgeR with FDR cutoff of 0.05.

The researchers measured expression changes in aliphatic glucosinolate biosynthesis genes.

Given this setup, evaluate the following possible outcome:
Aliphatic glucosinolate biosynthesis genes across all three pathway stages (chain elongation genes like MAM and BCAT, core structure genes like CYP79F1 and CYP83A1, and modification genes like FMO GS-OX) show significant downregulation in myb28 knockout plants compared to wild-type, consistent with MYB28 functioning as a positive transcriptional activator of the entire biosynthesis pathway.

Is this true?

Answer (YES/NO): NO